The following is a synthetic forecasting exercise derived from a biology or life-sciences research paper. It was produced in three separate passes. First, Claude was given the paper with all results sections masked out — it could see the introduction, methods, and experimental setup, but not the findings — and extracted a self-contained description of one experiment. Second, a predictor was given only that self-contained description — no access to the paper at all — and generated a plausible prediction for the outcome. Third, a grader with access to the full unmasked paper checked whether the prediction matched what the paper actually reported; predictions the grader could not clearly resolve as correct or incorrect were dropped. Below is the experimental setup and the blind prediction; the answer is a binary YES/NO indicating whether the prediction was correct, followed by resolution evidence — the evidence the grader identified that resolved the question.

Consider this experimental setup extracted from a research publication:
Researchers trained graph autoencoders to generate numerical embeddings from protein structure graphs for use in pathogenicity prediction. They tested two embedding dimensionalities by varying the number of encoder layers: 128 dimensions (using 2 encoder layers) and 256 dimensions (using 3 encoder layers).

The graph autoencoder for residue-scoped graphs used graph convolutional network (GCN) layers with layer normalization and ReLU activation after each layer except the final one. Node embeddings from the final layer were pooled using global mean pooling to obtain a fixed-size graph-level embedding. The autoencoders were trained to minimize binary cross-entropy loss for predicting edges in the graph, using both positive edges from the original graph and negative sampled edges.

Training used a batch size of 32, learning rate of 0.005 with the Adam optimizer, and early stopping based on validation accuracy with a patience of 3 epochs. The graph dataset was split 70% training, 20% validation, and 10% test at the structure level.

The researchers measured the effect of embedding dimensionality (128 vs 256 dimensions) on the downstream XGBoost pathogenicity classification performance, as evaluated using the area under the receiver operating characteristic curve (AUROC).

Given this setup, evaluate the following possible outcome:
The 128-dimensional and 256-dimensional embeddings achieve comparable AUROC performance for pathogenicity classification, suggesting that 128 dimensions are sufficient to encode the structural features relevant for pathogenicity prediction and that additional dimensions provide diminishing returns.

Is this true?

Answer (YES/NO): NO